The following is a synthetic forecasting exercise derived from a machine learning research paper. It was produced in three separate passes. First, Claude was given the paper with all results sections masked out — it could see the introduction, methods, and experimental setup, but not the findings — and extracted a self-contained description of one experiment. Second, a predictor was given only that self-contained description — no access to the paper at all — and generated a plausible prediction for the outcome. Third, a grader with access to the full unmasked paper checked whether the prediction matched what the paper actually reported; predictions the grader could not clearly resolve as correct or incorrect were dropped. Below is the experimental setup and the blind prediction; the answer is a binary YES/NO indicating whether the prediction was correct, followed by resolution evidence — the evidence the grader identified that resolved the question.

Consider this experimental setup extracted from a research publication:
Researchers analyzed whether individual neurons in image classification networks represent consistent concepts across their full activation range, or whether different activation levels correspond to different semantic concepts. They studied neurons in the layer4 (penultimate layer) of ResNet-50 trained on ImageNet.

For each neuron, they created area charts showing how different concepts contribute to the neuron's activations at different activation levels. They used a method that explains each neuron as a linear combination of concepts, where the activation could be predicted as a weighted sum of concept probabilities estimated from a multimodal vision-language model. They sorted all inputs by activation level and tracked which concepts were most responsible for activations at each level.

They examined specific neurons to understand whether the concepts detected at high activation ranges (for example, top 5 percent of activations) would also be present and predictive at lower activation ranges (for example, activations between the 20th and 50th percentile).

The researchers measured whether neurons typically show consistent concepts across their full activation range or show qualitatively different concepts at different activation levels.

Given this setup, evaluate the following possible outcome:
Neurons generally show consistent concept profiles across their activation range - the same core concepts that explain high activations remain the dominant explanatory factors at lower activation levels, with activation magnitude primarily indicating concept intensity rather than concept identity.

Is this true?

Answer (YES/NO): NO